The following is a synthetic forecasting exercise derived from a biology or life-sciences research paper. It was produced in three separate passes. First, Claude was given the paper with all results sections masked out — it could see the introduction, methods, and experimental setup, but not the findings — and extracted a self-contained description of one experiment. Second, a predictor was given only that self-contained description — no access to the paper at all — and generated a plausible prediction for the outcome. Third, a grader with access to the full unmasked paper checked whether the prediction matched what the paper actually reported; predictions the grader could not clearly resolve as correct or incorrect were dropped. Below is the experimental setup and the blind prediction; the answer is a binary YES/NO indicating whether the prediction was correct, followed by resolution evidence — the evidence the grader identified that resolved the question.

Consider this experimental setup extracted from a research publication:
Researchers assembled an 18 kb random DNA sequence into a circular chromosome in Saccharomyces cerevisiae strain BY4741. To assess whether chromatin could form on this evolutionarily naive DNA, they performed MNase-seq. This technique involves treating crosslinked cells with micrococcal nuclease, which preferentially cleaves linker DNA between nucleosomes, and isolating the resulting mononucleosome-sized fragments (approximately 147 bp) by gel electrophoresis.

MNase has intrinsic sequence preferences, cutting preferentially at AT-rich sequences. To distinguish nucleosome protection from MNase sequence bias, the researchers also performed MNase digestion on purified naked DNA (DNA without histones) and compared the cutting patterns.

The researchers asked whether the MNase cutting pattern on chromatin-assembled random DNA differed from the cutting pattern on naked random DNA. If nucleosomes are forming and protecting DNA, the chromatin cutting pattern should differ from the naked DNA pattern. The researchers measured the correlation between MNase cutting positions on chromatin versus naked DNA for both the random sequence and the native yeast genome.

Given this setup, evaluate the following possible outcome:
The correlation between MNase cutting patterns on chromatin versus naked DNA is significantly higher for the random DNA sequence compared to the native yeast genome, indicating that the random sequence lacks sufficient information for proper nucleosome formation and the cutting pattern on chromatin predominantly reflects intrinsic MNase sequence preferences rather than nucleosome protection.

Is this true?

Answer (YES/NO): NO